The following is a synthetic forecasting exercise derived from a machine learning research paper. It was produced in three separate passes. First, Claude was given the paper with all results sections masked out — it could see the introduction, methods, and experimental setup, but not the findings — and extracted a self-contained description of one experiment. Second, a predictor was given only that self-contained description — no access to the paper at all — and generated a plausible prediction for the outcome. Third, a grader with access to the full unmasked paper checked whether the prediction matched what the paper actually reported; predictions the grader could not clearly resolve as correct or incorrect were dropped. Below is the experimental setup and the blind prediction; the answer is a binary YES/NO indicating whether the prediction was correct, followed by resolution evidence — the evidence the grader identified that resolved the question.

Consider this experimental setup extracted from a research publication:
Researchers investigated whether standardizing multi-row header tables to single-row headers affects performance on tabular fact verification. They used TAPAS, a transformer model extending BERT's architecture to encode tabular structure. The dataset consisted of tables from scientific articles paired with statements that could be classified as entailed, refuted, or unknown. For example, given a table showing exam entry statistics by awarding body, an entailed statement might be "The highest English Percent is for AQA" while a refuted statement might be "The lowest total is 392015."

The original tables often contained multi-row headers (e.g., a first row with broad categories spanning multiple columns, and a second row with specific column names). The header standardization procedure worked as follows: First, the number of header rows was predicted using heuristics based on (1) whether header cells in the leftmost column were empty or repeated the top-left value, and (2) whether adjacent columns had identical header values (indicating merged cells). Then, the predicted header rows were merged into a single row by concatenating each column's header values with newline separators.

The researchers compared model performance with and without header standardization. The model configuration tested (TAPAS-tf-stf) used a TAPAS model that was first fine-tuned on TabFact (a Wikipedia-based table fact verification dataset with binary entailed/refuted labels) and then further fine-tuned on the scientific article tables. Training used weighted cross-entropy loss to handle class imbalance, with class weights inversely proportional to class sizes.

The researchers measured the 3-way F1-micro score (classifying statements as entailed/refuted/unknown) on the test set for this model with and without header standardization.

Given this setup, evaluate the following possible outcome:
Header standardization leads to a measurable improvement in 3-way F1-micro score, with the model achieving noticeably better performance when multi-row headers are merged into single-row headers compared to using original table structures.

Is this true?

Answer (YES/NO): YES